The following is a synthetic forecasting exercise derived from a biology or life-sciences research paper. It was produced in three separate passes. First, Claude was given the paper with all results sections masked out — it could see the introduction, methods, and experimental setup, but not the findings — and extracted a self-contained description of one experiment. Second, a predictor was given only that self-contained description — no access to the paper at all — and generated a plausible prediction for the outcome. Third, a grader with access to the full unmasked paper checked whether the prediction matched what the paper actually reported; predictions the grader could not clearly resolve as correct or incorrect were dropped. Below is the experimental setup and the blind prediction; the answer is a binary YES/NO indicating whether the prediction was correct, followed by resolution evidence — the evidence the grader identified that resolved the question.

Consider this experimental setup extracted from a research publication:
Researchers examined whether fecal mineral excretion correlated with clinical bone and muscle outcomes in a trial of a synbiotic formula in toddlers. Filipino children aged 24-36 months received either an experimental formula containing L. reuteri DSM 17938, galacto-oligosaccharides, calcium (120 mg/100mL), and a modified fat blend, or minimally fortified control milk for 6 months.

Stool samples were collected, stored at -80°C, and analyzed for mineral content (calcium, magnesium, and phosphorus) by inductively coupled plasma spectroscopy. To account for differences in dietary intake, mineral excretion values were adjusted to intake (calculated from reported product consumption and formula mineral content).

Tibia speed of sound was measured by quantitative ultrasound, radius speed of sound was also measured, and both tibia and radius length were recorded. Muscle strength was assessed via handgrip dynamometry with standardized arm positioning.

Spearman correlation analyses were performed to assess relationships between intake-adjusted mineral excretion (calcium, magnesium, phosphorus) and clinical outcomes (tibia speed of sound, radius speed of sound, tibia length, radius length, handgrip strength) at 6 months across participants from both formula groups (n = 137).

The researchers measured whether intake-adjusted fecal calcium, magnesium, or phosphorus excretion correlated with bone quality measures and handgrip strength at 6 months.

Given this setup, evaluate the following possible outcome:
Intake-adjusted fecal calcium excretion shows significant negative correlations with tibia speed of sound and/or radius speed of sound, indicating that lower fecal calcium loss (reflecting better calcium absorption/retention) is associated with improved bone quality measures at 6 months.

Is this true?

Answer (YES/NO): NO